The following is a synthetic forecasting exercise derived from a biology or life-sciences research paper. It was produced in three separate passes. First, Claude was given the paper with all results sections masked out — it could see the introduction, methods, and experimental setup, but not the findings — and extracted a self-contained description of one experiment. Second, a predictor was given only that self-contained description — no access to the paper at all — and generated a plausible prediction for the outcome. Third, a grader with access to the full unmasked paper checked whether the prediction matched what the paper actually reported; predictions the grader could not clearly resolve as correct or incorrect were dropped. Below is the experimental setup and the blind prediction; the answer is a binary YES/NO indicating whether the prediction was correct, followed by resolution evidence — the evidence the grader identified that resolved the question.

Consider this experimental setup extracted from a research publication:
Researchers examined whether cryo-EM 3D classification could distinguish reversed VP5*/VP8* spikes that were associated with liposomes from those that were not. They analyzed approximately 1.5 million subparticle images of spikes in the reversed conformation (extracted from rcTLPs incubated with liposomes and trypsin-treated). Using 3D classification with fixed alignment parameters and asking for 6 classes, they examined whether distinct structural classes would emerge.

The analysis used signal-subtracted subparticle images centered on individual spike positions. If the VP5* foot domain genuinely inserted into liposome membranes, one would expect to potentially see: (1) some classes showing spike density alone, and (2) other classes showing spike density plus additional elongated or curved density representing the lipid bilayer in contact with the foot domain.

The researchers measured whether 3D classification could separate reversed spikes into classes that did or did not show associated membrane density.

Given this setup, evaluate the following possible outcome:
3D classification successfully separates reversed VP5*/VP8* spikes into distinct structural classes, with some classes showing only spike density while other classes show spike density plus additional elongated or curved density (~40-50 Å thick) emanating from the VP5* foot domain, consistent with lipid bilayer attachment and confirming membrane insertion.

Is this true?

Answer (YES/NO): YES